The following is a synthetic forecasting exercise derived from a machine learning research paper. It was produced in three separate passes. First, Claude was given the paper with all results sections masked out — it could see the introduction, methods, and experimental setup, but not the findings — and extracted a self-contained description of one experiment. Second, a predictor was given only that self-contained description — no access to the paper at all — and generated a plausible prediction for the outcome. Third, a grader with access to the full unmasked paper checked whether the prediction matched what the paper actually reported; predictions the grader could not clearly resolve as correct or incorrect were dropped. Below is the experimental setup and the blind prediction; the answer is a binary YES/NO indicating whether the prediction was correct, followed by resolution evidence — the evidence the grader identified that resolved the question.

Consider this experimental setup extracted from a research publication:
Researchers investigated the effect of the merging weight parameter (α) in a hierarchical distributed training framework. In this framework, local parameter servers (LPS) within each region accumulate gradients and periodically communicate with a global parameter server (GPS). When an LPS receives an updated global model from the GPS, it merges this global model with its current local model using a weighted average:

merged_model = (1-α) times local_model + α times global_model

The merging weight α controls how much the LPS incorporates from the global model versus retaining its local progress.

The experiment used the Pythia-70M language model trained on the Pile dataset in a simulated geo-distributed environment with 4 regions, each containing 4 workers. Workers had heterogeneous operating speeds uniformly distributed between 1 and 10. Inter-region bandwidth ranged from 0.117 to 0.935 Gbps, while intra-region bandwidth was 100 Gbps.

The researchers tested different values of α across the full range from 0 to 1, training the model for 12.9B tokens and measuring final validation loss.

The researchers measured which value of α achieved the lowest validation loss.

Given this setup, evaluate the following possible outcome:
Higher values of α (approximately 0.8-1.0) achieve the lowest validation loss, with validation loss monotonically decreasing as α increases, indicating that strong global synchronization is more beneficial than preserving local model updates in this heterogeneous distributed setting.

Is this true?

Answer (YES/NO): NO